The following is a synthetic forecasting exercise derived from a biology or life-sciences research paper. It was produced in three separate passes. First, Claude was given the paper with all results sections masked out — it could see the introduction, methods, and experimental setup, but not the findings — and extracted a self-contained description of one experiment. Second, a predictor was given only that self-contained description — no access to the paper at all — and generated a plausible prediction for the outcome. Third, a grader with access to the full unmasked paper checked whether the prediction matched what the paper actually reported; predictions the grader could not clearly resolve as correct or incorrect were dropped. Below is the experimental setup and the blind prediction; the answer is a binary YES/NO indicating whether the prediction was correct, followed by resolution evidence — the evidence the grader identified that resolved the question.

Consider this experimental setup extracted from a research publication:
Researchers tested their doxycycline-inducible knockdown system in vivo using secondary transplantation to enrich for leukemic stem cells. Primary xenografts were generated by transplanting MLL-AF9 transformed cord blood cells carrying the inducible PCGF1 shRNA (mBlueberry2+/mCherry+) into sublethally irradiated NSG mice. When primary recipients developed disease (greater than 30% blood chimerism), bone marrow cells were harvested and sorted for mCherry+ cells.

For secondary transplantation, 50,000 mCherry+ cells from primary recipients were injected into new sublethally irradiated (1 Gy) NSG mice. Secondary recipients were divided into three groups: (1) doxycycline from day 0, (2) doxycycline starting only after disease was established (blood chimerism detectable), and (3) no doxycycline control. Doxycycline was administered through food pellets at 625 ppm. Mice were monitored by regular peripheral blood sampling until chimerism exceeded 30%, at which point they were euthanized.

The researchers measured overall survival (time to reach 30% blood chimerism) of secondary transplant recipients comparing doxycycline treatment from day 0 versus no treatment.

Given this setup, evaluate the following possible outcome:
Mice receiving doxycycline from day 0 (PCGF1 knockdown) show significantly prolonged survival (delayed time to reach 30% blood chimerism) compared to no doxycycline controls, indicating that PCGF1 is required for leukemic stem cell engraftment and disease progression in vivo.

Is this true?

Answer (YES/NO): YES